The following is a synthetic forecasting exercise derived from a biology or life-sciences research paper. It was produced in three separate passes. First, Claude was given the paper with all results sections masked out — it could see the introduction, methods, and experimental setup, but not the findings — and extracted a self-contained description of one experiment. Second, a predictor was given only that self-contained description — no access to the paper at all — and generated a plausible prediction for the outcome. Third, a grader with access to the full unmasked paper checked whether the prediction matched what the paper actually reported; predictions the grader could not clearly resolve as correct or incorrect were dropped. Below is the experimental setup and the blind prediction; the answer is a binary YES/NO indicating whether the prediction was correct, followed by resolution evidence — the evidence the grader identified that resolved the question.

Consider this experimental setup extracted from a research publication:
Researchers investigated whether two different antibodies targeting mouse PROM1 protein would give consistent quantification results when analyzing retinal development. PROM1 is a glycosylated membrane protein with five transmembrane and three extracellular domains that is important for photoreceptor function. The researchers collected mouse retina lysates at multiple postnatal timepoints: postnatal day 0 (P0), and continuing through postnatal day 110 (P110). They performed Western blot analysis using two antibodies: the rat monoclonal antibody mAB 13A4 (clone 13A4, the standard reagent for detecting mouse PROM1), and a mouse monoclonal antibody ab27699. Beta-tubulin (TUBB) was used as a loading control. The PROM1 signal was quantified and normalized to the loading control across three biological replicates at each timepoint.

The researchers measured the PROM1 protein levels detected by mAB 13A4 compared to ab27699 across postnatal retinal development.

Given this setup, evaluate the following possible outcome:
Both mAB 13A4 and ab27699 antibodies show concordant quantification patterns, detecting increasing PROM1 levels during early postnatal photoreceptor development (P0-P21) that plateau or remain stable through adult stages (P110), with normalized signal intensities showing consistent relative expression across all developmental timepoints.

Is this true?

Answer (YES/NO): NO